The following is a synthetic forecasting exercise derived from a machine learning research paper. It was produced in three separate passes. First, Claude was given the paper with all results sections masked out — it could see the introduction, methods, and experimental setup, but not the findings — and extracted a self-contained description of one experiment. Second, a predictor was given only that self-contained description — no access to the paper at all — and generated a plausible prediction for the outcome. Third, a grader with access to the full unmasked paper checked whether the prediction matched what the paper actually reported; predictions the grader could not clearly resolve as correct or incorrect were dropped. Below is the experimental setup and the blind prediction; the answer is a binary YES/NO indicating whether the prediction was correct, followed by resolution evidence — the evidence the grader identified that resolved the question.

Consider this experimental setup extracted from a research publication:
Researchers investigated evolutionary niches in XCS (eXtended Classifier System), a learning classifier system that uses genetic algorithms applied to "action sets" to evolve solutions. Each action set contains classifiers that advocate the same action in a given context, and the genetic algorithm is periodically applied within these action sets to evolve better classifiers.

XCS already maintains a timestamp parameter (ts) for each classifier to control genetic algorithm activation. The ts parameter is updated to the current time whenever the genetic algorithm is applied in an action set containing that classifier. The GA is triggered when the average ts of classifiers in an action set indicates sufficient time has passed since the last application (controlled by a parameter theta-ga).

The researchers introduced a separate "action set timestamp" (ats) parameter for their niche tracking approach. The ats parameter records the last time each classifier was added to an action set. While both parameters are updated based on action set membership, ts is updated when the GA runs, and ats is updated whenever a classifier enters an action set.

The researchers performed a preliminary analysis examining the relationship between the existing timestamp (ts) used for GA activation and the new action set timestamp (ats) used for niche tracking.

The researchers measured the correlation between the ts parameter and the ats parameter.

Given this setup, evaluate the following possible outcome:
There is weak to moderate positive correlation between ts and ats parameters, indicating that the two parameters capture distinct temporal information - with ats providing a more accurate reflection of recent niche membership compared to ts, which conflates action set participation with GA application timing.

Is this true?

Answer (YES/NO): NO